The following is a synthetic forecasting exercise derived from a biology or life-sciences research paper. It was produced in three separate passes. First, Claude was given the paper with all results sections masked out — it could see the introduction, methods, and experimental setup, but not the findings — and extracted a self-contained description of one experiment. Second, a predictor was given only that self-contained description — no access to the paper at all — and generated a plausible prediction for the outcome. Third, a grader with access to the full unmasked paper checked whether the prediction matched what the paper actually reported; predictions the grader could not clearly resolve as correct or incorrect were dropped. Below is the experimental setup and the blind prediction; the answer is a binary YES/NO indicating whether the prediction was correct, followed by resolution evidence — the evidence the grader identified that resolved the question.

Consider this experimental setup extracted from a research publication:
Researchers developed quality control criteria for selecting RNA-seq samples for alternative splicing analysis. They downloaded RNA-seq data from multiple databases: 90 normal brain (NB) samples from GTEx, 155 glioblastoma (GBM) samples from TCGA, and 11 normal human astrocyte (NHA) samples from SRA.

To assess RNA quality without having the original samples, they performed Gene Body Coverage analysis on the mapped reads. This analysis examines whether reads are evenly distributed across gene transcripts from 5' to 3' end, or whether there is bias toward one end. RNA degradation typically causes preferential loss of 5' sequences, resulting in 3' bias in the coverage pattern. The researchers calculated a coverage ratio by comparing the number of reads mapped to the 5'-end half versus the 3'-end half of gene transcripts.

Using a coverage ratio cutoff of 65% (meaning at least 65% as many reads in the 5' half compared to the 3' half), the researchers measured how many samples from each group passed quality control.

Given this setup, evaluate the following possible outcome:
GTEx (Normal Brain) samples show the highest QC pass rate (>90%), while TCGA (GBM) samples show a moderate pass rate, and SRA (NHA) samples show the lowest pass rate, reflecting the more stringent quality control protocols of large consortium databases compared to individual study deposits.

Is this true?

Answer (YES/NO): NO